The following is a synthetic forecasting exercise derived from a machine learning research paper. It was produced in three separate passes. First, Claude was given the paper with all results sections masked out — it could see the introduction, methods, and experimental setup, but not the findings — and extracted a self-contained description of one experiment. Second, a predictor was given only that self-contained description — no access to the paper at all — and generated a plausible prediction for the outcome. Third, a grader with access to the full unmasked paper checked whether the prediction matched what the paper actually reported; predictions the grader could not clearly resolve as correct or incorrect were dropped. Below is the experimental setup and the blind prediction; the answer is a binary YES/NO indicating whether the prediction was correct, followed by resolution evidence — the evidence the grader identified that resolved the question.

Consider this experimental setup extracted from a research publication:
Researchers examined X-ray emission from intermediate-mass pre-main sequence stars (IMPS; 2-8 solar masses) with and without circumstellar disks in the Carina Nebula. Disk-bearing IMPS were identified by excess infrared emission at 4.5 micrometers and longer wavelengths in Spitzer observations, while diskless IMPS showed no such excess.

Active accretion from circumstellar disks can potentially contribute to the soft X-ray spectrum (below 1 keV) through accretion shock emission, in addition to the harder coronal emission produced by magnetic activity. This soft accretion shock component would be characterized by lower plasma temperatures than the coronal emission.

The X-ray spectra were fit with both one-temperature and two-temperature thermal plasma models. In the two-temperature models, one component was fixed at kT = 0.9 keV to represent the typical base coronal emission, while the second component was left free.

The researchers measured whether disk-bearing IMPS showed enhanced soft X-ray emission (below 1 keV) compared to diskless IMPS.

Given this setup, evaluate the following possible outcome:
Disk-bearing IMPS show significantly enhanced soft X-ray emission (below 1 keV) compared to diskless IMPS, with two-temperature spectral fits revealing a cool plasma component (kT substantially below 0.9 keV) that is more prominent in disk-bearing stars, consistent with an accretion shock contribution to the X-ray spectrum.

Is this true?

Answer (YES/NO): NO